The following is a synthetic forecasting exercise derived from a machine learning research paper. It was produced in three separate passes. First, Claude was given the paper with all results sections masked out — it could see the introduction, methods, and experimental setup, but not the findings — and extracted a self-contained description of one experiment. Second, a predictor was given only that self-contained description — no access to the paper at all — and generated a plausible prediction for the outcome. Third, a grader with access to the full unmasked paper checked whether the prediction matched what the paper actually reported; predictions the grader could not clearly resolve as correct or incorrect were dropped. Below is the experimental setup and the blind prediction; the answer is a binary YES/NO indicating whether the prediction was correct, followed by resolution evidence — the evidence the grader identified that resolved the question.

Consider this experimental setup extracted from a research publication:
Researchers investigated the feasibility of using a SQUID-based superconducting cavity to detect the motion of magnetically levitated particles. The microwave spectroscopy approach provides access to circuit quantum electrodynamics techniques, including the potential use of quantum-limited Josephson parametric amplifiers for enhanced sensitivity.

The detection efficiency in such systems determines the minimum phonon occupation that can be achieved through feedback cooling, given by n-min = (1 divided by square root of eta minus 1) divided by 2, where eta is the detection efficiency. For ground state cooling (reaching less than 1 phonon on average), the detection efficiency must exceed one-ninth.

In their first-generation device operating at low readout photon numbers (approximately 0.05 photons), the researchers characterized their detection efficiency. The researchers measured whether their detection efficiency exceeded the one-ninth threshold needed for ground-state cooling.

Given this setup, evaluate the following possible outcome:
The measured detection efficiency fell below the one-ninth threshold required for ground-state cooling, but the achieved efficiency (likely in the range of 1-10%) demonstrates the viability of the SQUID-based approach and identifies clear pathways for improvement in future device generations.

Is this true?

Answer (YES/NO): NO